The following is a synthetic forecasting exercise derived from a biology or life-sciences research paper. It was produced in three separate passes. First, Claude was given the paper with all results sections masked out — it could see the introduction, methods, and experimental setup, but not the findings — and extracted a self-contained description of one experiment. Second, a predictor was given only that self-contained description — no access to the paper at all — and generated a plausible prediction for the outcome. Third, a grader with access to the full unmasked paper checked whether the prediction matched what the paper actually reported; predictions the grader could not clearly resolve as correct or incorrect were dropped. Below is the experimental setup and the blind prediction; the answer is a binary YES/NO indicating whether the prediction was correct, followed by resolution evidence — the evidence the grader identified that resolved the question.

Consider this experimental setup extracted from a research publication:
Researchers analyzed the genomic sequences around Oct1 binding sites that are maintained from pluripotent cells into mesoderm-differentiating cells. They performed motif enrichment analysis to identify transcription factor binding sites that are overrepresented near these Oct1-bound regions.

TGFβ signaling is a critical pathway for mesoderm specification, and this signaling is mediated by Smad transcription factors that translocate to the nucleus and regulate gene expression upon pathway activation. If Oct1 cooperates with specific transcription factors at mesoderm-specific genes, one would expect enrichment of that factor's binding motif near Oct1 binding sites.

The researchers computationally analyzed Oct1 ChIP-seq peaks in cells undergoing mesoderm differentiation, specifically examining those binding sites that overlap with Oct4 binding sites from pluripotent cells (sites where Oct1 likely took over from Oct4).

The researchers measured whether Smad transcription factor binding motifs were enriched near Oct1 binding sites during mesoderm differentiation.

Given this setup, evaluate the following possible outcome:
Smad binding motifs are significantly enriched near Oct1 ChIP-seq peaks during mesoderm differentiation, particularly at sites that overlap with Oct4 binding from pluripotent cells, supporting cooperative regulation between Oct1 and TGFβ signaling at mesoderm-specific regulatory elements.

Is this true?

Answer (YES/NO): YES